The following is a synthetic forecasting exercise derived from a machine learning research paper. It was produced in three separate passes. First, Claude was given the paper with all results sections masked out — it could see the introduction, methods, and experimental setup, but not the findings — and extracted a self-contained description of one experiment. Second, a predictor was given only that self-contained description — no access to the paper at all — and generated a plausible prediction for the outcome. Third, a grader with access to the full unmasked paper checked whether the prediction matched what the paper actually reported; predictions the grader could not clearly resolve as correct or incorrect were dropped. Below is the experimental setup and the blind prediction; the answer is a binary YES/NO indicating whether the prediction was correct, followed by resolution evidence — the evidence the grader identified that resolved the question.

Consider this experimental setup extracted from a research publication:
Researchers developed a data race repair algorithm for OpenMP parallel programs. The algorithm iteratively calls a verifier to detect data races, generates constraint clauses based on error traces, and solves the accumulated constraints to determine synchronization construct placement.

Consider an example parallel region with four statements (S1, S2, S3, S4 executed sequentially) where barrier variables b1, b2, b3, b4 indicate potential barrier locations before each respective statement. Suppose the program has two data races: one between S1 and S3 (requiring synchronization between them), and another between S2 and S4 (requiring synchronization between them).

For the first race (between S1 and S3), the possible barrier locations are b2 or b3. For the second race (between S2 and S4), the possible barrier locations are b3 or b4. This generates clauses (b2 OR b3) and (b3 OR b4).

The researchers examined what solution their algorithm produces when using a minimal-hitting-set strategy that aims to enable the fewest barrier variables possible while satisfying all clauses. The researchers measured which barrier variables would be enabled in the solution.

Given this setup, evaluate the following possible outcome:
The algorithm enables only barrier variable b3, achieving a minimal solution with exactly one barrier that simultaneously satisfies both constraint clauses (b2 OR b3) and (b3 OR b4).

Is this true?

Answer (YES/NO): YES